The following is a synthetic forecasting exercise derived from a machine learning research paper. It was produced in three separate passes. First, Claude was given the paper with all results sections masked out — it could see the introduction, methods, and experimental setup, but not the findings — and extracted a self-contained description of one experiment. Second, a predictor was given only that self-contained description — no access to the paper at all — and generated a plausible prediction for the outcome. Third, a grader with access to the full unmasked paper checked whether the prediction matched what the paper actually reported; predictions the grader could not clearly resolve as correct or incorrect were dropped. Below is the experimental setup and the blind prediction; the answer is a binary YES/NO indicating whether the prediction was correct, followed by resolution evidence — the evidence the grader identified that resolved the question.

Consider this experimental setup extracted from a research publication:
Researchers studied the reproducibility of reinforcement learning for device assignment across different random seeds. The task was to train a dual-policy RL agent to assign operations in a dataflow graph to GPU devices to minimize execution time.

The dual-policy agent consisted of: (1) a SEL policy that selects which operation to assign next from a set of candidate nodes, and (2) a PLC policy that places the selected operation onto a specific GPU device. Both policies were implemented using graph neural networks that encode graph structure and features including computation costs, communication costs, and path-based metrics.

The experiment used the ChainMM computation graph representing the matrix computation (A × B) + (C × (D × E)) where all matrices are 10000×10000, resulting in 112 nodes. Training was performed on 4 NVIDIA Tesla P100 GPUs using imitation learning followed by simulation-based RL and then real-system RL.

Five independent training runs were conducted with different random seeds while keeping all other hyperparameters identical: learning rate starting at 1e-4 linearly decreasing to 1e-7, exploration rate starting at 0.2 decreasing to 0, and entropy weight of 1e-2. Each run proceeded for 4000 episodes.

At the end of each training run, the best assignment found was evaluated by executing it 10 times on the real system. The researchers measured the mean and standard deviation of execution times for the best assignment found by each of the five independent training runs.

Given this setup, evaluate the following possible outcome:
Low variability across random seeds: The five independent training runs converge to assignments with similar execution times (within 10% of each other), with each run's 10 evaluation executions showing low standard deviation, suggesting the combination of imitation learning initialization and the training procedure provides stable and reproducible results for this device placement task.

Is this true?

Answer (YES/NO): YES